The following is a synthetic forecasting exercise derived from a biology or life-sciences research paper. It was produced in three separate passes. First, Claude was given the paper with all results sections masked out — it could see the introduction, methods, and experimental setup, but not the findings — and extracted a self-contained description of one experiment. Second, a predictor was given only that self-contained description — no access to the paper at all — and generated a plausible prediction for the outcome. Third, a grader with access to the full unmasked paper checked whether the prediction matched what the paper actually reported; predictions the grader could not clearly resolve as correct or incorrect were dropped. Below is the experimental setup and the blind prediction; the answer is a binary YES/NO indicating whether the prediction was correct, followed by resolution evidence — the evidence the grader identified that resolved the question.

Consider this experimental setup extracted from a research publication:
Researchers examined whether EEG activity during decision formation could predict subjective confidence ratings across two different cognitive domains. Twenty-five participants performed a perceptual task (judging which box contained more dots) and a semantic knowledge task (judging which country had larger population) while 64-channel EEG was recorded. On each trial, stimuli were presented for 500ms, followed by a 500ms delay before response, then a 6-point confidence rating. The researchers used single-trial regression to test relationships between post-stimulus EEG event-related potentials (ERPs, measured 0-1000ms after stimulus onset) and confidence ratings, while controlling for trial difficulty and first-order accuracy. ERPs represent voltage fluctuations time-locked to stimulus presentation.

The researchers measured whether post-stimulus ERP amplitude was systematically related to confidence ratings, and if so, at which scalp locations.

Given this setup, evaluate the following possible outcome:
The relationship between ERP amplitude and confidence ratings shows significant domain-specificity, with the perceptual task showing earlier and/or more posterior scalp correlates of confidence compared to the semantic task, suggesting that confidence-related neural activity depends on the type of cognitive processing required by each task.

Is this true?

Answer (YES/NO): NO